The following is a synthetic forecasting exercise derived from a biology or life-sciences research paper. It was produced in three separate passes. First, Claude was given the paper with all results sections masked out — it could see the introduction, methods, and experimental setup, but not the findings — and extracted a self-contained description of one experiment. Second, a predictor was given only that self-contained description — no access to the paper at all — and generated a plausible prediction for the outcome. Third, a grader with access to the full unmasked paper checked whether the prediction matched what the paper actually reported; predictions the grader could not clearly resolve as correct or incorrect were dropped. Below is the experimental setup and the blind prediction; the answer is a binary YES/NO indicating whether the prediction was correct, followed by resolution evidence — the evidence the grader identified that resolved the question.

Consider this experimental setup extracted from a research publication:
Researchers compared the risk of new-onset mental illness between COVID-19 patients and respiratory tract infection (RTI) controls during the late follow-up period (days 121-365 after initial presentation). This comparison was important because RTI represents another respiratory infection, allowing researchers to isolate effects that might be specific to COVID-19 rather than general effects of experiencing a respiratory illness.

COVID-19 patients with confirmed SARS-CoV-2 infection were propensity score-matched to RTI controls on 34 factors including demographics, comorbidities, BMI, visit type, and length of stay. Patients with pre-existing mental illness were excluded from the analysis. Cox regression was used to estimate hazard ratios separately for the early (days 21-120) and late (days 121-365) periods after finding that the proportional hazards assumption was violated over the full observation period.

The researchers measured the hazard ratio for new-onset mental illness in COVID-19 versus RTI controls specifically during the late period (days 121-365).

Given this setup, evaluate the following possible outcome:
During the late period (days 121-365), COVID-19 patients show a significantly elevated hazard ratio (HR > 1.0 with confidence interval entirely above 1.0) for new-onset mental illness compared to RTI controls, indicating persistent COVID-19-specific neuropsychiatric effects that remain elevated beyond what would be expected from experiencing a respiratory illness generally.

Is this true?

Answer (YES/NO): NO